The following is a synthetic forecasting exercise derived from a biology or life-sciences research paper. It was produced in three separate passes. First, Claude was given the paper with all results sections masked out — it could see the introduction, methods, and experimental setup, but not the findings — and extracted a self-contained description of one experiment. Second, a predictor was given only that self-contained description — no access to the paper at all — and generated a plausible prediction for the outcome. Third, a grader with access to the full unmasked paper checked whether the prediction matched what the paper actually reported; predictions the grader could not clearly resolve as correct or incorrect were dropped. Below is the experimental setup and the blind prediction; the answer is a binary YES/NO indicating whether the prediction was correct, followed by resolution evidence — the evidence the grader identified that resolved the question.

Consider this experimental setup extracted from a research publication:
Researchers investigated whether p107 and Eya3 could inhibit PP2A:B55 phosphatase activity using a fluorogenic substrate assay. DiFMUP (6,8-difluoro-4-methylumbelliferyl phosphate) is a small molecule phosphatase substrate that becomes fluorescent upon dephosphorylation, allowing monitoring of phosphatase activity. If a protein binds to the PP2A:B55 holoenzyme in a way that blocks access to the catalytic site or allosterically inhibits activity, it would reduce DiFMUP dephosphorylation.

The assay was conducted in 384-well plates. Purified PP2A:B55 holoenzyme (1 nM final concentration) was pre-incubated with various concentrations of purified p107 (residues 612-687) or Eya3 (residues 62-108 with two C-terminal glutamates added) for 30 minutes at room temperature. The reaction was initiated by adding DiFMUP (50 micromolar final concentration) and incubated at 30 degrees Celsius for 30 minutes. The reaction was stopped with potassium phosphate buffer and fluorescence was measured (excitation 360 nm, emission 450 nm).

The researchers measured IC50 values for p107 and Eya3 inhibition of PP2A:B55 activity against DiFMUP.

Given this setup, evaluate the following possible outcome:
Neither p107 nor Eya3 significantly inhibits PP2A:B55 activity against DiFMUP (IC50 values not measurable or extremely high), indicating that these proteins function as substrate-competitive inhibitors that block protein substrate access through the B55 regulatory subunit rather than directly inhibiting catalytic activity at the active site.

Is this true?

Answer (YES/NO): NO